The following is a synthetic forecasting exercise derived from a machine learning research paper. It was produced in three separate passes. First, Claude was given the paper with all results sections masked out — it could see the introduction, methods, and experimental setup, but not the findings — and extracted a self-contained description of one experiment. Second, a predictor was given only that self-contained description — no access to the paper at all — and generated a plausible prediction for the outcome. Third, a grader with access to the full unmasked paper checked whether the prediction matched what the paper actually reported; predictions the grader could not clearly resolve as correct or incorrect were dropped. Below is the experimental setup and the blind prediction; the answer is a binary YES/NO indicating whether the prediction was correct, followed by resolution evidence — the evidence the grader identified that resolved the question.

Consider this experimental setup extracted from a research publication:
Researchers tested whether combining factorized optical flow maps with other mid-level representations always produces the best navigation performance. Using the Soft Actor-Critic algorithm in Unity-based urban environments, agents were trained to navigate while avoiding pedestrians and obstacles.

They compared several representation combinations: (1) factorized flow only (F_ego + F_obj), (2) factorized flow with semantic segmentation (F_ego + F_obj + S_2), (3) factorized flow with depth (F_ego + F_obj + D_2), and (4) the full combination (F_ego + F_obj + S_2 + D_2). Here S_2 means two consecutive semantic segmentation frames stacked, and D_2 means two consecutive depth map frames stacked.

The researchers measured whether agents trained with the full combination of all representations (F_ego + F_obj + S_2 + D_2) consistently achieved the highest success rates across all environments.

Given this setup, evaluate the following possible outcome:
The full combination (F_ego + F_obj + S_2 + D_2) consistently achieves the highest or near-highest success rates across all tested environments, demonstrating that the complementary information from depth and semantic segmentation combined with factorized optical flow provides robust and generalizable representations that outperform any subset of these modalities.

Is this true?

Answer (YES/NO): NO